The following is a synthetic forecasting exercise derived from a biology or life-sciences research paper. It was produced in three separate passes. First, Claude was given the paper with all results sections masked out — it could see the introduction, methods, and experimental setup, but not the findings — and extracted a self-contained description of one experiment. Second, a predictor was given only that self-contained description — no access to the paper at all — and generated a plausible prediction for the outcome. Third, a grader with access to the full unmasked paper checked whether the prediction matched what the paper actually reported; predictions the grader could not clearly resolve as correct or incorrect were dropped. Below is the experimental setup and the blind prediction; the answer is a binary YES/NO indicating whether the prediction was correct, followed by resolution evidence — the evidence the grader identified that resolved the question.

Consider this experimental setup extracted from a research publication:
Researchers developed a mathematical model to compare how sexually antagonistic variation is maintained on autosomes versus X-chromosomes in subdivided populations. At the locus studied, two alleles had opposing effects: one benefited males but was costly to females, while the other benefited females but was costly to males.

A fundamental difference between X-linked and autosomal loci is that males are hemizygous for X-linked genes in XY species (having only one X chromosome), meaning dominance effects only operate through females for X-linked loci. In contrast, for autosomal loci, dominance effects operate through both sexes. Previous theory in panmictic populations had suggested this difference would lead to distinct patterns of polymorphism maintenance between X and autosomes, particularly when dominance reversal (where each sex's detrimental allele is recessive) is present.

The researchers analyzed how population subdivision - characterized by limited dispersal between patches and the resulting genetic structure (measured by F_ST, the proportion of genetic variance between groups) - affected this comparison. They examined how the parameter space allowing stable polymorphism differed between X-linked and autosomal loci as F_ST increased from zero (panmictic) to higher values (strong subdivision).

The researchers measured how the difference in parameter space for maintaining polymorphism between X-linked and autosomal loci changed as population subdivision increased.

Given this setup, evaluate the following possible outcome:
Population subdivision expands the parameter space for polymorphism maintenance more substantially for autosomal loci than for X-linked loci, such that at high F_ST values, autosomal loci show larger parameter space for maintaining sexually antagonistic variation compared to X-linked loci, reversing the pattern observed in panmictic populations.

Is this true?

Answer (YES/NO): NO